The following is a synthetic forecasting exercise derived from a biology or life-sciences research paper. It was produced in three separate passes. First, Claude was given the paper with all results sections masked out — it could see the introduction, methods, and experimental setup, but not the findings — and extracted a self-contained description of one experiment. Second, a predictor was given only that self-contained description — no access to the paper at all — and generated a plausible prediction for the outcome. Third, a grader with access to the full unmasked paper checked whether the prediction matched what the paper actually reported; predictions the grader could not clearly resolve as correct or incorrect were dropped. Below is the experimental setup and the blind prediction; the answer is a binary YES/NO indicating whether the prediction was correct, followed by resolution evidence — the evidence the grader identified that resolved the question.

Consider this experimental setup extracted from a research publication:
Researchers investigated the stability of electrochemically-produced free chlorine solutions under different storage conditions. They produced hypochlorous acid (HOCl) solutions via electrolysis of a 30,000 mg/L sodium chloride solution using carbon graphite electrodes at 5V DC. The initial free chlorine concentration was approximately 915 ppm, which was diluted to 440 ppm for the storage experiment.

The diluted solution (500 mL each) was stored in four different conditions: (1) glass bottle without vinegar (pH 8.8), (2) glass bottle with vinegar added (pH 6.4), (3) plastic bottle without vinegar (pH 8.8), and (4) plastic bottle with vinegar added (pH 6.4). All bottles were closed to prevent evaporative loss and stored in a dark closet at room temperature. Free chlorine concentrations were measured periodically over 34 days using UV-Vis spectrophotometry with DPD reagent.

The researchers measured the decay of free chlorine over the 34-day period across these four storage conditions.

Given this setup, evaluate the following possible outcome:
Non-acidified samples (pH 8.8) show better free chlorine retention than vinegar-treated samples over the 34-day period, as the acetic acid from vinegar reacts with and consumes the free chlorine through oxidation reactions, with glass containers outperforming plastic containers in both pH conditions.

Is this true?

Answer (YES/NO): NO